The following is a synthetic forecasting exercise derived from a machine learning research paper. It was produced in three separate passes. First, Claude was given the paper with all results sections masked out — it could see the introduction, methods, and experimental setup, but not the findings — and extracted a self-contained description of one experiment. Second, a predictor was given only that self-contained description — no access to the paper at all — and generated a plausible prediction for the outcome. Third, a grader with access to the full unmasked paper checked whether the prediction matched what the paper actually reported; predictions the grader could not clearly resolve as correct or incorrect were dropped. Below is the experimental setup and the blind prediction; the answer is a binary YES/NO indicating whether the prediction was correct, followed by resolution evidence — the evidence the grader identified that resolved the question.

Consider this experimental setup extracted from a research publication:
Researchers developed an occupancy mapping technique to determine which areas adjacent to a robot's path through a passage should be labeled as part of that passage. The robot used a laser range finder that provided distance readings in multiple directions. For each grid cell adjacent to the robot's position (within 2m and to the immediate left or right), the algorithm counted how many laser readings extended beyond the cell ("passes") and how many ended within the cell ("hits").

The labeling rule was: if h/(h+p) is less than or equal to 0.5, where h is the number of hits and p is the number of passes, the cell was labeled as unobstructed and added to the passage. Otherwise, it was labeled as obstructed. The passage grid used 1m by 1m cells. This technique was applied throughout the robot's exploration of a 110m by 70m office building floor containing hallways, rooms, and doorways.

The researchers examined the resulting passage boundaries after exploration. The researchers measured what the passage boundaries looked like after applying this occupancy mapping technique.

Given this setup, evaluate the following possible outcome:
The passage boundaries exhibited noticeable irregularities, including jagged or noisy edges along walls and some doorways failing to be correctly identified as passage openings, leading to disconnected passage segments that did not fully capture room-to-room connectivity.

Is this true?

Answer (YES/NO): NO